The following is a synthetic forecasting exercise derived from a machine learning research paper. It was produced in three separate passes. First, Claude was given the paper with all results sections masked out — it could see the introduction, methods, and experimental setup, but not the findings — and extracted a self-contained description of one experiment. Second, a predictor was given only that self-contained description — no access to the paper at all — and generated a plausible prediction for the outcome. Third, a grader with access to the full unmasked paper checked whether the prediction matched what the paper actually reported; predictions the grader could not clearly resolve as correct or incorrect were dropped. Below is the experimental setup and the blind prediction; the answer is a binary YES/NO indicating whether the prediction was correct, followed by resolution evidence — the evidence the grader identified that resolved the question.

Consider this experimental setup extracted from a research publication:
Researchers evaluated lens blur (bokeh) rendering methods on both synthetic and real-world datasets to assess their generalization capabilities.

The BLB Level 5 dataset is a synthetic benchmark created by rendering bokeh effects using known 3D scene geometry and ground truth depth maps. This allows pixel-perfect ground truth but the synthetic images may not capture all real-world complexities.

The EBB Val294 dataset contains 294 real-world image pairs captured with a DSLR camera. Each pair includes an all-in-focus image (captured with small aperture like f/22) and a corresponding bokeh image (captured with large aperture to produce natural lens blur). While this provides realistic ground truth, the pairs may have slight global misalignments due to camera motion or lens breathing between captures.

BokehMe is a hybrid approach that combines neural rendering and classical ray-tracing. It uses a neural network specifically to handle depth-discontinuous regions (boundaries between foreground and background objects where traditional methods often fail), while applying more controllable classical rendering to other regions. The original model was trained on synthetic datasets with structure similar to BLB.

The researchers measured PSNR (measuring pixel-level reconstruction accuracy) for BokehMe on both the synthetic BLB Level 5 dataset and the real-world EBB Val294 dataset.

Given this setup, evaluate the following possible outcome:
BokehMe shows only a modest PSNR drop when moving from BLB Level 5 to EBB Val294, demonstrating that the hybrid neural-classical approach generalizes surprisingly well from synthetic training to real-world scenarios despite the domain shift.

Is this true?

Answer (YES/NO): NO